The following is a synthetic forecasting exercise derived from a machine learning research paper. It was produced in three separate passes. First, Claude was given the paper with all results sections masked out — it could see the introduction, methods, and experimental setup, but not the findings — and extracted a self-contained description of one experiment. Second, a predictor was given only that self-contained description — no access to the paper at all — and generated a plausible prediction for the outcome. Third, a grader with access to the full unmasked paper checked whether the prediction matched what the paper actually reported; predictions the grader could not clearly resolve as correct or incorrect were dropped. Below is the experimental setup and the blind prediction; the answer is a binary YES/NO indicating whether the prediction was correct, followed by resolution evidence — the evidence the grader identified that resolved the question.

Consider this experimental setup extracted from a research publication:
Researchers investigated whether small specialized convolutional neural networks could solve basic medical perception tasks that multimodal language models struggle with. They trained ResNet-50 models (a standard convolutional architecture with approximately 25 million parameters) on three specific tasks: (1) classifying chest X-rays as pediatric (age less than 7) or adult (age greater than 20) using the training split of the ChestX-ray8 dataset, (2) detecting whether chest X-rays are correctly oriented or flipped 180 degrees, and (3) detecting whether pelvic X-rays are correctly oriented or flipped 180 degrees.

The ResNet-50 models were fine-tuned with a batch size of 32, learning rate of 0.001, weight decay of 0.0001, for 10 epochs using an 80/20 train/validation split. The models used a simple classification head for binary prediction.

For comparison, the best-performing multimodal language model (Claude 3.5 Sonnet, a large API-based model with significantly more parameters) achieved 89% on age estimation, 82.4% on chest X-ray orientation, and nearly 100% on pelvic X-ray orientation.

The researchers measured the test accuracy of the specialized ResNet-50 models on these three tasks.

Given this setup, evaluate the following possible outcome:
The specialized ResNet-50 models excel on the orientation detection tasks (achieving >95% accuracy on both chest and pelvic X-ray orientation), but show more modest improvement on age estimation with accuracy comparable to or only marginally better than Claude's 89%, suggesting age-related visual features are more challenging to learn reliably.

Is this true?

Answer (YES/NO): NO